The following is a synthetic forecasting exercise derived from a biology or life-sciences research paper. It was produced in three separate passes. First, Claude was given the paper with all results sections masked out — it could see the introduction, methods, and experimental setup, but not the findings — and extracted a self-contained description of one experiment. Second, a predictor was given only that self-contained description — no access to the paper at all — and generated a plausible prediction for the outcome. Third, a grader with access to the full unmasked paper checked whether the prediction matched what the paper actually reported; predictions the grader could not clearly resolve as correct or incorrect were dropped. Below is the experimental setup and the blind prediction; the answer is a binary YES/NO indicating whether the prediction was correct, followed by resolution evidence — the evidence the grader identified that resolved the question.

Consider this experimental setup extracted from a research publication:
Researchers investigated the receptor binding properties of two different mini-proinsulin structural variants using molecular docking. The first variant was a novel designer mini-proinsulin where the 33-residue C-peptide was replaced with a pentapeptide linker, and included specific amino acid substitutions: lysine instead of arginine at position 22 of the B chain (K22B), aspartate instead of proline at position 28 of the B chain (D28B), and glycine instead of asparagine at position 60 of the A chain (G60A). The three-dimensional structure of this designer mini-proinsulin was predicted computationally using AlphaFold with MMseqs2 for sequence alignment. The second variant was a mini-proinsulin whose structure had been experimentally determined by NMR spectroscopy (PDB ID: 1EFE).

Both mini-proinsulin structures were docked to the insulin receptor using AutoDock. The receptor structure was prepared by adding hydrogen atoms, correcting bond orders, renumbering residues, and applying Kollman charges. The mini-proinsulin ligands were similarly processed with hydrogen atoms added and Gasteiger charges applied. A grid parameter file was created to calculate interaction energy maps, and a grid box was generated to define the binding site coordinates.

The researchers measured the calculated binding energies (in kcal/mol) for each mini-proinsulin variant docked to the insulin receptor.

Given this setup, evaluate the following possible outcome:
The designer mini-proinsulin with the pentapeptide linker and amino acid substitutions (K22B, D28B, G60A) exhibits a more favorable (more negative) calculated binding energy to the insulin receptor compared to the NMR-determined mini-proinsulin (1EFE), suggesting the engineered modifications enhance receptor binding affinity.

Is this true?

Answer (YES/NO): YES